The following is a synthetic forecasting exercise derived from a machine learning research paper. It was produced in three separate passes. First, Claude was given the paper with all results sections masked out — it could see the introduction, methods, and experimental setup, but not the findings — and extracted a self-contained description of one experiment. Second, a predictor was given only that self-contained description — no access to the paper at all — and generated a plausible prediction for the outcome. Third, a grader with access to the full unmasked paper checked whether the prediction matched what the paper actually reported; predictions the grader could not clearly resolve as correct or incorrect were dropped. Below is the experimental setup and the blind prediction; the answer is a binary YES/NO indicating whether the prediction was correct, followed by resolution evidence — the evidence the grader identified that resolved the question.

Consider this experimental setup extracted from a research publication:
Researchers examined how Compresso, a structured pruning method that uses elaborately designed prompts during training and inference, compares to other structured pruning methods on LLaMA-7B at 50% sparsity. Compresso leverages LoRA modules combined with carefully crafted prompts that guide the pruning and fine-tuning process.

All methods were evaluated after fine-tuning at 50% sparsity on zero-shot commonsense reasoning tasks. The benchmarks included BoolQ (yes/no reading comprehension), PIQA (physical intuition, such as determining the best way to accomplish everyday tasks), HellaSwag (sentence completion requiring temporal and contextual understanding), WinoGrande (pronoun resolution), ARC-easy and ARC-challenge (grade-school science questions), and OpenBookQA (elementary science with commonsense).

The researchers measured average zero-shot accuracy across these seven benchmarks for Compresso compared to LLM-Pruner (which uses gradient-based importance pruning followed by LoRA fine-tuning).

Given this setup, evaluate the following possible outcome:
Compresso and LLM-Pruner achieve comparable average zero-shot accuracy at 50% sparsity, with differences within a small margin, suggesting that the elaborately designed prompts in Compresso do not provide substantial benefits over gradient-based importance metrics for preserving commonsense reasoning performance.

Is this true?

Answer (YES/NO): NO